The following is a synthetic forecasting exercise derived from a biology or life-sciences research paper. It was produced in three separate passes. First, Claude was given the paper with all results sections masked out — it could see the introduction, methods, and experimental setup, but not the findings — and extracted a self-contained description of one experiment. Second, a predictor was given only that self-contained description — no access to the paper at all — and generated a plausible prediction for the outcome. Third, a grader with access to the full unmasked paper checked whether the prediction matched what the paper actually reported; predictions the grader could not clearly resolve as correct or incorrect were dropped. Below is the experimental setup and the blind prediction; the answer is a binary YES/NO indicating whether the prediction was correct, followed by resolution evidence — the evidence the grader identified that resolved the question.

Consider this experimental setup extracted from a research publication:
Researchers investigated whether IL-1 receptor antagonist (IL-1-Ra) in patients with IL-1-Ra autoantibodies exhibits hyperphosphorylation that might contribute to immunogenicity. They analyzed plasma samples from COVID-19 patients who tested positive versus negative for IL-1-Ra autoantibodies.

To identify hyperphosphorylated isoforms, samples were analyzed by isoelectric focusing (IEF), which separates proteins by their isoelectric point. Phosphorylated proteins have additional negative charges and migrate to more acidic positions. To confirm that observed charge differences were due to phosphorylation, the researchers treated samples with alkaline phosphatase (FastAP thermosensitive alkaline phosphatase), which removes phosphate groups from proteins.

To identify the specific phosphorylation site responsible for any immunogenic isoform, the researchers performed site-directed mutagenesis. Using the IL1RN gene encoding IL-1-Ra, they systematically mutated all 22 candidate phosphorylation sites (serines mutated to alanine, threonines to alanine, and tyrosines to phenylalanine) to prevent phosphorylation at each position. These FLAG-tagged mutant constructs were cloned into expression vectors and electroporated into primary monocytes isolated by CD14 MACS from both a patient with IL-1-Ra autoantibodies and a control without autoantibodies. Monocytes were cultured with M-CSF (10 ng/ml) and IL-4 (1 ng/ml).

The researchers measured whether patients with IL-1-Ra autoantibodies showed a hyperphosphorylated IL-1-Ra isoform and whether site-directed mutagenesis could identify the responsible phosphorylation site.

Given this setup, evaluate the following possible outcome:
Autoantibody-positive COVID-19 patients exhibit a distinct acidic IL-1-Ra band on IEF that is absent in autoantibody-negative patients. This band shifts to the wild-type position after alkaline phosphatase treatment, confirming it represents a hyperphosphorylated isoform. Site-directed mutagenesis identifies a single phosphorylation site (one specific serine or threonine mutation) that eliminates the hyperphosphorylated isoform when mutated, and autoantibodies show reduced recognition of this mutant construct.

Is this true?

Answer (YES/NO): NO